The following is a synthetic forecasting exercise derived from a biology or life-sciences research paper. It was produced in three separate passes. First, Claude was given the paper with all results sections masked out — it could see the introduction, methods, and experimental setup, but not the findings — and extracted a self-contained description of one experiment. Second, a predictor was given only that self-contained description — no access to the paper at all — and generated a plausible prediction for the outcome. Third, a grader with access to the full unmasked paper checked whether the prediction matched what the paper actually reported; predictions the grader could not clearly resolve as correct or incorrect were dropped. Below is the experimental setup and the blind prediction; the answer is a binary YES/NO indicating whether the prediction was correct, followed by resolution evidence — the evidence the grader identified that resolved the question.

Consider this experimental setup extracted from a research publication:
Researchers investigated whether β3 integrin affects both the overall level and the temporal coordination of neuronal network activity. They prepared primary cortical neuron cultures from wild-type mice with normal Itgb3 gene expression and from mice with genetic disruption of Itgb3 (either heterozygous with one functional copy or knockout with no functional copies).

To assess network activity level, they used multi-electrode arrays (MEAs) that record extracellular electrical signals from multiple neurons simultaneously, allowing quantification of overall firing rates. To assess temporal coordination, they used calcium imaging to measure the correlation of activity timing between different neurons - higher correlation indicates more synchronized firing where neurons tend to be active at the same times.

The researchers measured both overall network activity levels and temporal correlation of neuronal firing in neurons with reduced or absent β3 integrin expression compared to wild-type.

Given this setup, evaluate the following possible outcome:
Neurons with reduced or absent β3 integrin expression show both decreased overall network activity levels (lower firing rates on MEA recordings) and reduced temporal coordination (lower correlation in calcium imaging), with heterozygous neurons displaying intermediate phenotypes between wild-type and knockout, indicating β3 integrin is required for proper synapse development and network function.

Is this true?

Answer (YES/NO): NO